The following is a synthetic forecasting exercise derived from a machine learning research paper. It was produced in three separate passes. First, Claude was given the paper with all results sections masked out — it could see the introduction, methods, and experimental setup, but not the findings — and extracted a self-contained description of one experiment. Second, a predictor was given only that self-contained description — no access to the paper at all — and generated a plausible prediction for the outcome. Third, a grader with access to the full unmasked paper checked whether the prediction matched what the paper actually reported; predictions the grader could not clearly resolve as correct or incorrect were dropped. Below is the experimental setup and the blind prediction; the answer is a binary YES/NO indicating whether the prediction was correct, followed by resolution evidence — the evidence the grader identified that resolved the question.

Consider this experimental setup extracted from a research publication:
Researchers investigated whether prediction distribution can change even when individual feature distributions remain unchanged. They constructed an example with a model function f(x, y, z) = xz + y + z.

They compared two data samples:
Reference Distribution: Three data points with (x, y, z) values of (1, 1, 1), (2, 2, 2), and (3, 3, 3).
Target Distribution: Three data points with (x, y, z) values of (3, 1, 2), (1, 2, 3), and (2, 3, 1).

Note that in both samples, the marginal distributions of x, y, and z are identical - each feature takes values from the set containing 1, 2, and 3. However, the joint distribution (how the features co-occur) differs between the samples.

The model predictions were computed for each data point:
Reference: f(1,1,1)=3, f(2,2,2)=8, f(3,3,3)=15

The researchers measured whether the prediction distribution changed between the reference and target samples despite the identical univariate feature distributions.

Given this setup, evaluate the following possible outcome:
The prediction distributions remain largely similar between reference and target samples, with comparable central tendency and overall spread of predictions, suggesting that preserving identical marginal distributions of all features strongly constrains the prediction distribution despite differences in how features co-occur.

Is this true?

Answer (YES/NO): NO